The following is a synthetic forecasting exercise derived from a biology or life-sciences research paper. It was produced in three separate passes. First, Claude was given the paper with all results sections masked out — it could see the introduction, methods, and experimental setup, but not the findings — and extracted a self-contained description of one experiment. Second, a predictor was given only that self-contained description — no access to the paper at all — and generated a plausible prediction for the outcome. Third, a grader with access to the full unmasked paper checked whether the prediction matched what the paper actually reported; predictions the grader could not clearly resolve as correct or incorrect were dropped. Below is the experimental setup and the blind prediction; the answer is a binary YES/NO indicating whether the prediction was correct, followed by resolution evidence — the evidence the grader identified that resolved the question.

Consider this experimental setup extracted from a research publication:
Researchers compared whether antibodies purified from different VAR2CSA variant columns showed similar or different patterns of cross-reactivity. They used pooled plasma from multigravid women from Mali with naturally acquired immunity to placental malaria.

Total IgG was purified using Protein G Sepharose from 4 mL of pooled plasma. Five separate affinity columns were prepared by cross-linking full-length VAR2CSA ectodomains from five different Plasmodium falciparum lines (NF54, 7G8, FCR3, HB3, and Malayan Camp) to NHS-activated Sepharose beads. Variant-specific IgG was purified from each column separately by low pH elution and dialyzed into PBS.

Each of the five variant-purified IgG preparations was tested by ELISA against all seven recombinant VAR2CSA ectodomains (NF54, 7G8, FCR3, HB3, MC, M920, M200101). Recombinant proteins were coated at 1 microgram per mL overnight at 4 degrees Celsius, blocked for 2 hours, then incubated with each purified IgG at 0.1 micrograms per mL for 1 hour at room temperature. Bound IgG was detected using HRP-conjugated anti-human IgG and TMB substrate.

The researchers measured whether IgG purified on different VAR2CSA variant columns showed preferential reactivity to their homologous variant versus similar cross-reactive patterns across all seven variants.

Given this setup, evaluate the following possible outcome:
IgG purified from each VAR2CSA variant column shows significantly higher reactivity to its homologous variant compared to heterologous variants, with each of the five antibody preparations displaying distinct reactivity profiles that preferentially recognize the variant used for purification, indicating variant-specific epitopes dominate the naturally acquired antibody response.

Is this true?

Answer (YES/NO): NO